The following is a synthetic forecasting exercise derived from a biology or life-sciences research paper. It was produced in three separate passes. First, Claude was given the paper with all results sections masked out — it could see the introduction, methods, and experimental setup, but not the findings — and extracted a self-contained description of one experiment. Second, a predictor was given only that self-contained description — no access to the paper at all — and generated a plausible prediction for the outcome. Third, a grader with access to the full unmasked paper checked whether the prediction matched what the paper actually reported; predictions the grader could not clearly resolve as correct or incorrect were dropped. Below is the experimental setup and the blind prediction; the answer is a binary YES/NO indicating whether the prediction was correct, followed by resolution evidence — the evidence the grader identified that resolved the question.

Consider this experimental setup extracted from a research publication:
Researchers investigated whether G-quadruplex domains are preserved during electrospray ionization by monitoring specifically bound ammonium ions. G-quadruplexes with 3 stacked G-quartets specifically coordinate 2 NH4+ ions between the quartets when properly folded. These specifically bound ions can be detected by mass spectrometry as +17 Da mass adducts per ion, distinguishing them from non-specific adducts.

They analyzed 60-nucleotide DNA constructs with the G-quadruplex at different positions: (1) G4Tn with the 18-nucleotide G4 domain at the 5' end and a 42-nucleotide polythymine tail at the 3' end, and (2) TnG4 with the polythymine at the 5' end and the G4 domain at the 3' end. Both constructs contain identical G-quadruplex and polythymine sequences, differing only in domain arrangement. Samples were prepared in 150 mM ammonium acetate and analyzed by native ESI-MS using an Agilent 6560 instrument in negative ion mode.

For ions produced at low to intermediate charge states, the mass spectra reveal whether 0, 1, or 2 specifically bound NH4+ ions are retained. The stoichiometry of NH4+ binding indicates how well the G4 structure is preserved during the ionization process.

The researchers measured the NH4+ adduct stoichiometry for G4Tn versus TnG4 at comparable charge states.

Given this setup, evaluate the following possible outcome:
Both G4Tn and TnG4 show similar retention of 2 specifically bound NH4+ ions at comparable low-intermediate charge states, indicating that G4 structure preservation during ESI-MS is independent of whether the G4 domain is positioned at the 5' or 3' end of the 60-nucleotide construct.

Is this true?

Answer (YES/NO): YES